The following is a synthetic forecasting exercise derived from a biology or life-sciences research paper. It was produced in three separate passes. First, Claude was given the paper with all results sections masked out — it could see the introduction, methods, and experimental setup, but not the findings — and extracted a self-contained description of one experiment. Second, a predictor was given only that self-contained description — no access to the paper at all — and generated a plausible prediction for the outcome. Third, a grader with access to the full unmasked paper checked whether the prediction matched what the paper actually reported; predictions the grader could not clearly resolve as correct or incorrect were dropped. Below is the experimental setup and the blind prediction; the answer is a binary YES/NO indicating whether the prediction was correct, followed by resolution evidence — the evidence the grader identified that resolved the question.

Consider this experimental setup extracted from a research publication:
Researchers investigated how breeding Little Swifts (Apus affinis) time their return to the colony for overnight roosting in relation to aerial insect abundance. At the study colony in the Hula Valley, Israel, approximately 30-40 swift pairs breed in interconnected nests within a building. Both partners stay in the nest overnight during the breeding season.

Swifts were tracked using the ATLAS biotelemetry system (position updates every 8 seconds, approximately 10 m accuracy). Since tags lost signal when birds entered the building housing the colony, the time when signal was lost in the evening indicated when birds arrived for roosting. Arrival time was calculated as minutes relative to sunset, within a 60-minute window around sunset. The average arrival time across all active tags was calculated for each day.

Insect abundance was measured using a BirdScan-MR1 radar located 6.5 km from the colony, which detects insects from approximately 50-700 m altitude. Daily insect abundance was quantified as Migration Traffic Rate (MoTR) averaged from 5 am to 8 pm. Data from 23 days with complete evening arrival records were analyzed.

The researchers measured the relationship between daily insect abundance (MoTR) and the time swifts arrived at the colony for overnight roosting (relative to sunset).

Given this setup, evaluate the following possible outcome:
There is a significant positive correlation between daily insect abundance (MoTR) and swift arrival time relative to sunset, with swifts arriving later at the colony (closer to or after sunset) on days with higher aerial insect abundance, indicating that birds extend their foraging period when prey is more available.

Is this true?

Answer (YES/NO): NO